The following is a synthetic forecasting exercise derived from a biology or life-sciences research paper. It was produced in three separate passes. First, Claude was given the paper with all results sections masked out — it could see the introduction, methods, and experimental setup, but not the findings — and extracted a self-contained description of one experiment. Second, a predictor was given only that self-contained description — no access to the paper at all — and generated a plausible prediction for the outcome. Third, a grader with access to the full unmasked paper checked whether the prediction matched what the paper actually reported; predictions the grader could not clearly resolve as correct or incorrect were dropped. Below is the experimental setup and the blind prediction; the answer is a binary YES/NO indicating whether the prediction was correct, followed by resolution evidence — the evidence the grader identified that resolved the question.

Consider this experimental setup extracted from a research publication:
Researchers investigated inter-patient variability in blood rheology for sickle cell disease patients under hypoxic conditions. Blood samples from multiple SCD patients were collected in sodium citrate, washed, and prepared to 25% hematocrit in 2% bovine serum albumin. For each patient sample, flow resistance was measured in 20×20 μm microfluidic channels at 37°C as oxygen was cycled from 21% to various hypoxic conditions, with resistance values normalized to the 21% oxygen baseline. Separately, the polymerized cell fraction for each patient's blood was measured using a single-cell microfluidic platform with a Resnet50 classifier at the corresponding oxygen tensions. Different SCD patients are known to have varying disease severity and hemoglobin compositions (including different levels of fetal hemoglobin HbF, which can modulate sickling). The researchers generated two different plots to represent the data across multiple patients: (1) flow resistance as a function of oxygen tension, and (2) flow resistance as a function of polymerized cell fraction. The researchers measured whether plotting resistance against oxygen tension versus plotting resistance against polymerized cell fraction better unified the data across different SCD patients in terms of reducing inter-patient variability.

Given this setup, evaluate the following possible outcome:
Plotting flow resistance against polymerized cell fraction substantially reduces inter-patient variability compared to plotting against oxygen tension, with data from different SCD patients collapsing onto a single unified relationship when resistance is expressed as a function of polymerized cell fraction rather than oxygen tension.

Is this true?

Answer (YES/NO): YES